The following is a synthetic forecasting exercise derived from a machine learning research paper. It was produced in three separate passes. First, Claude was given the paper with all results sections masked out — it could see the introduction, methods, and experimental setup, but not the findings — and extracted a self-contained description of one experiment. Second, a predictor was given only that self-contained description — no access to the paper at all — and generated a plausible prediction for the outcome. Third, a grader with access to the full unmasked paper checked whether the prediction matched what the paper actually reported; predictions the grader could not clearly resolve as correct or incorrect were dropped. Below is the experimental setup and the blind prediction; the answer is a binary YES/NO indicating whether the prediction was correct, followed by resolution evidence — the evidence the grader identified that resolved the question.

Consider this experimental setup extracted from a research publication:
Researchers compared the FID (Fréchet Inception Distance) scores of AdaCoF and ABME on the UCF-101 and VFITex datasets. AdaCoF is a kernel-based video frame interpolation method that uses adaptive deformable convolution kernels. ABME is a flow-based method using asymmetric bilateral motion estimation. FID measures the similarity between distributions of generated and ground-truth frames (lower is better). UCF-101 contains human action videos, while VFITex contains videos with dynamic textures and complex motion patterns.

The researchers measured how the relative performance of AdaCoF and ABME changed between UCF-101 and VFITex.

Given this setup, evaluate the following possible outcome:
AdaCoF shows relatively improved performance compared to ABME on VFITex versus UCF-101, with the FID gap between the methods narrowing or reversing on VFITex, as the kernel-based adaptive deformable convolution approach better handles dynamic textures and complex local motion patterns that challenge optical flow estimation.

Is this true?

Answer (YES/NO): NO